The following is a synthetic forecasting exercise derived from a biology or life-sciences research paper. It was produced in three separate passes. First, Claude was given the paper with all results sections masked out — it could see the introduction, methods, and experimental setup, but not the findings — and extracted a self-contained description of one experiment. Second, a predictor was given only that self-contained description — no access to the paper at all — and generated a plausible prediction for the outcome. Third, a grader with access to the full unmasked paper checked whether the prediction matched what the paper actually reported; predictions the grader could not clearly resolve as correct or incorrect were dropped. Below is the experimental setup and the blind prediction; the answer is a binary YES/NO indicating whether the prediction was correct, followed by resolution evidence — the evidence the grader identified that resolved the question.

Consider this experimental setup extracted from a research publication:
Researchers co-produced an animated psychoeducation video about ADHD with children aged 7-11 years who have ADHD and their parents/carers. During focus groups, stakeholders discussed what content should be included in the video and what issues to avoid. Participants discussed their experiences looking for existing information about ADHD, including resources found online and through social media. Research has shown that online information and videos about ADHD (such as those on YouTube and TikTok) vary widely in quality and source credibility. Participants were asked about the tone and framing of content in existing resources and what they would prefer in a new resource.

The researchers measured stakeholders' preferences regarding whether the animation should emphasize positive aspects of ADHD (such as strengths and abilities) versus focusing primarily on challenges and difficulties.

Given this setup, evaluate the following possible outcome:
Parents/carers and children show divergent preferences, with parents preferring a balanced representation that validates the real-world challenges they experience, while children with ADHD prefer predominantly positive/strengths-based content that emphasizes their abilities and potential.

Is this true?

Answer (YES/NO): NO